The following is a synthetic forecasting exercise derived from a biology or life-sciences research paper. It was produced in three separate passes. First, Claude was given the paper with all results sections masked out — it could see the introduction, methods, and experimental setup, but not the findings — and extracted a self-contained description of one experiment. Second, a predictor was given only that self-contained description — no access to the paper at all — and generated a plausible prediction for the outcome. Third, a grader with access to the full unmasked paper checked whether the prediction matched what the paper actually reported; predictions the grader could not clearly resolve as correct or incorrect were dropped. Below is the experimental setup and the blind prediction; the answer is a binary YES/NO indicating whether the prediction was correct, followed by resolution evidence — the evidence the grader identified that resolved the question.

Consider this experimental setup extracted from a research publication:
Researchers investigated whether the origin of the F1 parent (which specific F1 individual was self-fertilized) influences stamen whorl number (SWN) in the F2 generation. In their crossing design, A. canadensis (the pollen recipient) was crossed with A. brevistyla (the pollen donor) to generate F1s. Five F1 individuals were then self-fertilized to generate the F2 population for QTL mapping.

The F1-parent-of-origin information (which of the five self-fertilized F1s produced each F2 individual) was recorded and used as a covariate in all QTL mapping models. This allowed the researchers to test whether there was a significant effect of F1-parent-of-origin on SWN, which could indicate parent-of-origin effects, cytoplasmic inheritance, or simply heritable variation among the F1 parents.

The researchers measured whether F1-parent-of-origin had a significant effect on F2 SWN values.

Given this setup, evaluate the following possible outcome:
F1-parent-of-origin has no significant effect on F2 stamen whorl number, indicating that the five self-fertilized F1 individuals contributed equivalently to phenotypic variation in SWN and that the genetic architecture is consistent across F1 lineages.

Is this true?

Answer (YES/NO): NO